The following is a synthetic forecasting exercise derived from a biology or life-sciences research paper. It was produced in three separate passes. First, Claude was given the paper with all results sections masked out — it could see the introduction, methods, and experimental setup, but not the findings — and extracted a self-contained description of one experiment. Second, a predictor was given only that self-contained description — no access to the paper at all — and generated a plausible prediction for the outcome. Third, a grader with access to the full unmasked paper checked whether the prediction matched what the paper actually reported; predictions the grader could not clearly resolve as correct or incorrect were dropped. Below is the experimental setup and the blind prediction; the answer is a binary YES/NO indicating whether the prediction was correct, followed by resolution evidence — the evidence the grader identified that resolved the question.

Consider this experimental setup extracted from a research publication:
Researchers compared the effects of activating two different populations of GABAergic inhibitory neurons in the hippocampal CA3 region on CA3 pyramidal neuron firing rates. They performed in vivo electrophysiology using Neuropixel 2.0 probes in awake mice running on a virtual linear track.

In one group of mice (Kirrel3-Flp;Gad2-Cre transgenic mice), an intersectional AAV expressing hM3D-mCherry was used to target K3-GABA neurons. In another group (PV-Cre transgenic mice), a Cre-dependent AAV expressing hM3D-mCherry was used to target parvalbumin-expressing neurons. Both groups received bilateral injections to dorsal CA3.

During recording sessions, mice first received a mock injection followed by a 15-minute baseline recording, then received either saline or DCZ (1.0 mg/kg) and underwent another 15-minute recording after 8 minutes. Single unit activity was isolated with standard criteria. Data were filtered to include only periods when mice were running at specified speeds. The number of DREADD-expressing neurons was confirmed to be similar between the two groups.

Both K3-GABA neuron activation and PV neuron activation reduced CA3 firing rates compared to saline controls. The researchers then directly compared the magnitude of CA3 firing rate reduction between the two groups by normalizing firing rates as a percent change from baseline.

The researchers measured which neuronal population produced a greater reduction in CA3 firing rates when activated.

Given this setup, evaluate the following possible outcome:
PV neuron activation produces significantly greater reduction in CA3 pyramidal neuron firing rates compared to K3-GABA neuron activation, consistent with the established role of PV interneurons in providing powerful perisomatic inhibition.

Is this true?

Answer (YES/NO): NO